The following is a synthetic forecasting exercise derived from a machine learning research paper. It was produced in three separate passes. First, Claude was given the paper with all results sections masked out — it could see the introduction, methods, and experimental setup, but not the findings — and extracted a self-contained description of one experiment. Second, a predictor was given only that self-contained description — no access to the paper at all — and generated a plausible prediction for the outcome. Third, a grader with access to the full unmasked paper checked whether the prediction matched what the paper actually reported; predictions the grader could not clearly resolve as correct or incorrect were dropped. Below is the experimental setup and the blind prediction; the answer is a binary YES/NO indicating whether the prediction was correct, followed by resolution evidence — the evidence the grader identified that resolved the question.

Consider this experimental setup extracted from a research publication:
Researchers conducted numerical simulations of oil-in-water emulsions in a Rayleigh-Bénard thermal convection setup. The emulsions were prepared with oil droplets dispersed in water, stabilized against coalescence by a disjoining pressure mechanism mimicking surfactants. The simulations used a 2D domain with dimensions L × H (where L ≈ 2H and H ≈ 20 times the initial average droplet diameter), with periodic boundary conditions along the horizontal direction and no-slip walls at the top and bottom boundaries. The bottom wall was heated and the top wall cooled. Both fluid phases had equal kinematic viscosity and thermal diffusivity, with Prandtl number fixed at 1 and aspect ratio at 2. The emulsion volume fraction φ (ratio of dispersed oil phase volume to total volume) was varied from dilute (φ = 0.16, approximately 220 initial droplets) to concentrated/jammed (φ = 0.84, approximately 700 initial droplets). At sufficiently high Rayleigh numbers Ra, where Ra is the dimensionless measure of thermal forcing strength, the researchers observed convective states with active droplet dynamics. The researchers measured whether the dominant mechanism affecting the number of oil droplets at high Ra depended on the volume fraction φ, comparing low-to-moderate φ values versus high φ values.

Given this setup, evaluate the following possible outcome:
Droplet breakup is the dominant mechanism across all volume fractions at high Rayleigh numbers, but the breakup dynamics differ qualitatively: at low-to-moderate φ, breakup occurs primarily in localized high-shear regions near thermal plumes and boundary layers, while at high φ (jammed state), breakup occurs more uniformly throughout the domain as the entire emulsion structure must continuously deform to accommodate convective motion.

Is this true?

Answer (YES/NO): NO